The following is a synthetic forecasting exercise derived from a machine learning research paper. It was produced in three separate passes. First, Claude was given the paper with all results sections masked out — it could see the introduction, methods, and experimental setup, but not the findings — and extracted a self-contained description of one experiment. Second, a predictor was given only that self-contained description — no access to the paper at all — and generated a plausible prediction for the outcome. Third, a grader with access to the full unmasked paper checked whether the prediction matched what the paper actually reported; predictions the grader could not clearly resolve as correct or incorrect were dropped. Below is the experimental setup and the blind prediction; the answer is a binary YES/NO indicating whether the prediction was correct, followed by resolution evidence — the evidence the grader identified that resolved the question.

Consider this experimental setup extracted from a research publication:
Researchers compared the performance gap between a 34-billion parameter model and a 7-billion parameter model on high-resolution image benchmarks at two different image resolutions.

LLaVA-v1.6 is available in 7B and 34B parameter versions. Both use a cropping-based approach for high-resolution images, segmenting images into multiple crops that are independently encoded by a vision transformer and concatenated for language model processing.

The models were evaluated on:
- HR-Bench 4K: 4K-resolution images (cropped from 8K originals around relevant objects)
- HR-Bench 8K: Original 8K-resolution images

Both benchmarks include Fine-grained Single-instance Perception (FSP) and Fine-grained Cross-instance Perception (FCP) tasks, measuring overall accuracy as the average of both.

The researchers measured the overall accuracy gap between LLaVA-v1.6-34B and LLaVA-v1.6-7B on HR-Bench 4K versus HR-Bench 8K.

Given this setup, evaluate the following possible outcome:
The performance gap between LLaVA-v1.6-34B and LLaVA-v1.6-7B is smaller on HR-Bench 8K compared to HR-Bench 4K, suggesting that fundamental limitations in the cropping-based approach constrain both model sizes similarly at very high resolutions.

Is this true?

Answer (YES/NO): NO